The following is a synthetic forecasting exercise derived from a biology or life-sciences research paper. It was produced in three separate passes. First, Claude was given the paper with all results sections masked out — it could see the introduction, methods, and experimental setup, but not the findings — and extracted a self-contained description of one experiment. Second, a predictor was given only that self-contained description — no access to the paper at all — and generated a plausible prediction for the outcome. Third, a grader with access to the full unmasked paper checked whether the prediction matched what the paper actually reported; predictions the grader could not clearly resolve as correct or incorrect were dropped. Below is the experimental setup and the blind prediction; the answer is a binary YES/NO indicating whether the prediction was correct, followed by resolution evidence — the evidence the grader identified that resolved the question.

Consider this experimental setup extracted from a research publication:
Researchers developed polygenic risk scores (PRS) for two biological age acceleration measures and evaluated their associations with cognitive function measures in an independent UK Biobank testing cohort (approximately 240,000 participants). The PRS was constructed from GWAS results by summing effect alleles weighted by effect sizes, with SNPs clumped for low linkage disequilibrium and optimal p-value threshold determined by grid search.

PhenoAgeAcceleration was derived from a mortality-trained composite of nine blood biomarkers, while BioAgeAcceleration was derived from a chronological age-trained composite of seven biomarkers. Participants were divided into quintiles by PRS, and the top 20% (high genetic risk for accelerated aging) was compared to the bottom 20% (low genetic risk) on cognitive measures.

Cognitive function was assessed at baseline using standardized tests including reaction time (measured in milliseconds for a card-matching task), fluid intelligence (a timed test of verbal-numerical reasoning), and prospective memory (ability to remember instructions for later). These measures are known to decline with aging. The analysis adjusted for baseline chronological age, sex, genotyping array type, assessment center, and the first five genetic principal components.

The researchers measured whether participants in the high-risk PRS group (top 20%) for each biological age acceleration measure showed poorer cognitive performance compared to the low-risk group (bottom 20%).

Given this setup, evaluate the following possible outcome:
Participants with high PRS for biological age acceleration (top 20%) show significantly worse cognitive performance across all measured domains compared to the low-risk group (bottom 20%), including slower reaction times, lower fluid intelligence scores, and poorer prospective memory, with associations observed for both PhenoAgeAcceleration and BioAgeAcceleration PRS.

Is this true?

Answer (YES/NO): NO